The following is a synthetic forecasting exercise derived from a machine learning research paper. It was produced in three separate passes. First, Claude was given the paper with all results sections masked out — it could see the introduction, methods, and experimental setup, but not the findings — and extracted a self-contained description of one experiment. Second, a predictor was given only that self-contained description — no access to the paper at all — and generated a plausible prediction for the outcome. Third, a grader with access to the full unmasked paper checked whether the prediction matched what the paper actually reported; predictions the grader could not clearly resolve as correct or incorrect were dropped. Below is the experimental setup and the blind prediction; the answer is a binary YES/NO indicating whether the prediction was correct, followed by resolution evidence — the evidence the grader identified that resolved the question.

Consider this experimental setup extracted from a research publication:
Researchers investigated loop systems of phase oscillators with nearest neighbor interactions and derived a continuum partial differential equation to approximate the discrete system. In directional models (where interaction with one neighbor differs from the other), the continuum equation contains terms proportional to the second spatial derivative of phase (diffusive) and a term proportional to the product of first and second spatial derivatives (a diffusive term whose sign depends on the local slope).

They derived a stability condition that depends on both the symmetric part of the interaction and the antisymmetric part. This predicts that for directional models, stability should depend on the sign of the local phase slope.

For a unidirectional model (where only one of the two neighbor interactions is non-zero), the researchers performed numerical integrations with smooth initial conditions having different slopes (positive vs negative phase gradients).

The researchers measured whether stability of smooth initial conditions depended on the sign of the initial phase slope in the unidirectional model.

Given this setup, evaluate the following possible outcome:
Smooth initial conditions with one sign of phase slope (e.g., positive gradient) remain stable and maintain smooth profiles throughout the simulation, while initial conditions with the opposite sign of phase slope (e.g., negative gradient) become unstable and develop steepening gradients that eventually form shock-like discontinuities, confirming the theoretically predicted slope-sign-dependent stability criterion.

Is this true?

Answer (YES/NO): YES